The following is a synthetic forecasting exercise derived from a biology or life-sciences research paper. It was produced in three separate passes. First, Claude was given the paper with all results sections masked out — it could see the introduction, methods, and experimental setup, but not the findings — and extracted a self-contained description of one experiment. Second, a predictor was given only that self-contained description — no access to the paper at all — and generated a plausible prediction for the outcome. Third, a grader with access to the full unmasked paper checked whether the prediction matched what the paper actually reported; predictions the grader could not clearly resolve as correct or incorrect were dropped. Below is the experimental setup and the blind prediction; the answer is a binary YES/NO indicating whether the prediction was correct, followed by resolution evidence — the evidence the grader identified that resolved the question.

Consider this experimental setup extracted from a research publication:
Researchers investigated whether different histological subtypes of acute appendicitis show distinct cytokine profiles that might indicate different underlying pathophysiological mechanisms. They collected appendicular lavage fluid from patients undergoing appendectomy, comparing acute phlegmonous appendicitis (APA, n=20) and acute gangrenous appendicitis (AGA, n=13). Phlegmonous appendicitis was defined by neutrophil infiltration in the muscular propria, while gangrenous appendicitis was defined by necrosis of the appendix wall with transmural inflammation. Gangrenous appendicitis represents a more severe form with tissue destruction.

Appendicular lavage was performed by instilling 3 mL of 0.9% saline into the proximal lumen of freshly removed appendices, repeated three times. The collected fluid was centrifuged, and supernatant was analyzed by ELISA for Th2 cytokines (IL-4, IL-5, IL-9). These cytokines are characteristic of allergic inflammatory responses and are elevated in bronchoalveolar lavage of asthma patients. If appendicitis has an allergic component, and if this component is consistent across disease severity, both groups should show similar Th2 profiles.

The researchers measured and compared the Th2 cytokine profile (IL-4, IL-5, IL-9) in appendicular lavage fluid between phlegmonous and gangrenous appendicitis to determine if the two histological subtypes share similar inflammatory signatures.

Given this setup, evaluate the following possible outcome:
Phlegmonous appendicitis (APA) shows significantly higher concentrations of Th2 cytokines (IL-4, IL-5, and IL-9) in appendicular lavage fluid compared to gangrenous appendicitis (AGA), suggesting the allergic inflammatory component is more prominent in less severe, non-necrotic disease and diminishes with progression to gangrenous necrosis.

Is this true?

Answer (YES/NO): NO